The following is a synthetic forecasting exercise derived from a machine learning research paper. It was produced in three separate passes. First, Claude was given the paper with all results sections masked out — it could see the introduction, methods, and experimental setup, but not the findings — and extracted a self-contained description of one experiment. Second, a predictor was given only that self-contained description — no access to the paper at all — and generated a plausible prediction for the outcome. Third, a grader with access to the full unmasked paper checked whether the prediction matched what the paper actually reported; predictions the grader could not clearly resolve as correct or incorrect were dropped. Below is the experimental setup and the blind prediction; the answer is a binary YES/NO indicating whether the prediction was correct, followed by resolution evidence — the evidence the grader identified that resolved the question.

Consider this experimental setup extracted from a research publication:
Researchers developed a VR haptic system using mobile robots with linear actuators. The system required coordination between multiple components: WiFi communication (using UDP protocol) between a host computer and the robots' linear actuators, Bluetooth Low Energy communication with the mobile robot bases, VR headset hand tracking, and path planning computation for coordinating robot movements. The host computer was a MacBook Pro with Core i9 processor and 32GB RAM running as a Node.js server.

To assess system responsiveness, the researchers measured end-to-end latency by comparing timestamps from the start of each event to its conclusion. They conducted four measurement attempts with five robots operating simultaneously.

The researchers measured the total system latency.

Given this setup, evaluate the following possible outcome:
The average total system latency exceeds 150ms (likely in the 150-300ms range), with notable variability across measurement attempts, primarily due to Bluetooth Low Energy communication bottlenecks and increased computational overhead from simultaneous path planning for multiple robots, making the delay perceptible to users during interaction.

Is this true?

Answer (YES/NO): NO